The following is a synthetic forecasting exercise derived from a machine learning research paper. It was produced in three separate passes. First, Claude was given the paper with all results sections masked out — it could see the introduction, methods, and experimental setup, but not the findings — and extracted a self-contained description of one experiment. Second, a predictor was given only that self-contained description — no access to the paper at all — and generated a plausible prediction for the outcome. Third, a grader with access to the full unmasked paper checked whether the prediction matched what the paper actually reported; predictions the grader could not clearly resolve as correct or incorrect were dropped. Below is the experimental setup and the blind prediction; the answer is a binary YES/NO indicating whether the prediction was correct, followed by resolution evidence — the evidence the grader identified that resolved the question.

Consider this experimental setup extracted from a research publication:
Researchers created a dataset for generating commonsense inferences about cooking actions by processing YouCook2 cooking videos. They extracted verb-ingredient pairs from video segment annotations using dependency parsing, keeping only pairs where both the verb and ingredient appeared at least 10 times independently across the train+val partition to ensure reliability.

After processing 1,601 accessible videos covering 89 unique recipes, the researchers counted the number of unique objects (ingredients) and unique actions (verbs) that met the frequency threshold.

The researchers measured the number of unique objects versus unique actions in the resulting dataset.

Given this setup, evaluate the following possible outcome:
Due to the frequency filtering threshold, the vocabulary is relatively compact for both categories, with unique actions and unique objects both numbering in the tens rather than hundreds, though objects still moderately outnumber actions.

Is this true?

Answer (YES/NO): NO